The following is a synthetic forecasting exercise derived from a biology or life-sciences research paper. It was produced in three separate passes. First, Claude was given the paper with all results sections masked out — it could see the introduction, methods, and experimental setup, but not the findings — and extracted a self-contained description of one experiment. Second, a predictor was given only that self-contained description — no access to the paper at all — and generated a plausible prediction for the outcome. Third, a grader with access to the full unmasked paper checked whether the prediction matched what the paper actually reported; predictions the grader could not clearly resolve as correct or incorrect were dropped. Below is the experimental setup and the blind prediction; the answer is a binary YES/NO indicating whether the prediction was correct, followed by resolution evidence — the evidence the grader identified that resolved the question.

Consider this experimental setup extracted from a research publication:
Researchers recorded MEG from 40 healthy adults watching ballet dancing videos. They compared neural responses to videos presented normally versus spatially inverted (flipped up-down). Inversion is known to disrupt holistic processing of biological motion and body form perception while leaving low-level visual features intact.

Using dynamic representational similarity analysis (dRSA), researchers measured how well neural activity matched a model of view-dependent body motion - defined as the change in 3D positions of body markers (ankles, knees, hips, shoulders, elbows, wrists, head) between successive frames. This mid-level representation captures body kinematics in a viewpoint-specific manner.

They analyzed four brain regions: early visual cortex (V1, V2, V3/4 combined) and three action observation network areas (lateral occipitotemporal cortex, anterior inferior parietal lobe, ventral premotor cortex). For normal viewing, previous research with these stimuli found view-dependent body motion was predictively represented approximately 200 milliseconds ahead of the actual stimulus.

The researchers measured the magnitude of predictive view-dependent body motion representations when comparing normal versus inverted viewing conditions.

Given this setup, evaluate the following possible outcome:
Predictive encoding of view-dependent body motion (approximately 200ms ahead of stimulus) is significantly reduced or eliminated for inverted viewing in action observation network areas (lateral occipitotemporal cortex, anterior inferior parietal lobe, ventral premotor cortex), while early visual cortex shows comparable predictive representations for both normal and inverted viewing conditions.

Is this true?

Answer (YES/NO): NO